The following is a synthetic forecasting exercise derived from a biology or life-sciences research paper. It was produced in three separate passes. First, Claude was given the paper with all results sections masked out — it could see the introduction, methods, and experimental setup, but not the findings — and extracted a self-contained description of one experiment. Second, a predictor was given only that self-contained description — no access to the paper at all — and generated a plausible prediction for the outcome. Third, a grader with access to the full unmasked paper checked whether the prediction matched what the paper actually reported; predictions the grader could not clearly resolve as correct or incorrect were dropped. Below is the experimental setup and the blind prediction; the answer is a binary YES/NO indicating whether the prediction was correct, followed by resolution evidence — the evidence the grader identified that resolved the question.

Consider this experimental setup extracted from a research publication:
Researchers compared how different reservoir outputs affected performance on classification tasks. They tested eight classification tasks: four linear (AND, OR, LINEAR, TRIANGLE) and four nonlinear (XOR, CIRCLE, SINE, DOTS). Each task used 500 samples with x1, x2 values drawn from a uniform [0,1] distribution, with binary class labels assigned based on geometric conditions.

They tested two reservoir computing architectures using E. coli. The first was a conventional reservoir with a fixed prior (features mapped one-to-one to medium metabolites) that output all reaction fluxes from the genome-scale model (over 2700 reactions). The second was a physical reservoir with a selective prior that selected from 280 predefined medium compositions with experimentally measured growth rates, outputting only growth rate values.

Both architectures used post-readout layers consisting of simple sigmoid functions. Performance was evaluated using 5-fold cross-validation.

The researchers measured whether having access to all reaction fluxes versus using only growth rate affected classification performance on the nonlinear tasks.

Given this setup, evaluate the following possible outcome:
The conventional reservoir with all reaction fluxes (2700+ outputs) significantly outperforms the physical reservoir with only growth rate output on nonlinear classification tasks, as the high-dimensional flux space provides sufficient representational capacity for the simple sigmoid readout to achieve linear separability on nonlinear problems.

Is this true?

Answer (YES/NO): NO